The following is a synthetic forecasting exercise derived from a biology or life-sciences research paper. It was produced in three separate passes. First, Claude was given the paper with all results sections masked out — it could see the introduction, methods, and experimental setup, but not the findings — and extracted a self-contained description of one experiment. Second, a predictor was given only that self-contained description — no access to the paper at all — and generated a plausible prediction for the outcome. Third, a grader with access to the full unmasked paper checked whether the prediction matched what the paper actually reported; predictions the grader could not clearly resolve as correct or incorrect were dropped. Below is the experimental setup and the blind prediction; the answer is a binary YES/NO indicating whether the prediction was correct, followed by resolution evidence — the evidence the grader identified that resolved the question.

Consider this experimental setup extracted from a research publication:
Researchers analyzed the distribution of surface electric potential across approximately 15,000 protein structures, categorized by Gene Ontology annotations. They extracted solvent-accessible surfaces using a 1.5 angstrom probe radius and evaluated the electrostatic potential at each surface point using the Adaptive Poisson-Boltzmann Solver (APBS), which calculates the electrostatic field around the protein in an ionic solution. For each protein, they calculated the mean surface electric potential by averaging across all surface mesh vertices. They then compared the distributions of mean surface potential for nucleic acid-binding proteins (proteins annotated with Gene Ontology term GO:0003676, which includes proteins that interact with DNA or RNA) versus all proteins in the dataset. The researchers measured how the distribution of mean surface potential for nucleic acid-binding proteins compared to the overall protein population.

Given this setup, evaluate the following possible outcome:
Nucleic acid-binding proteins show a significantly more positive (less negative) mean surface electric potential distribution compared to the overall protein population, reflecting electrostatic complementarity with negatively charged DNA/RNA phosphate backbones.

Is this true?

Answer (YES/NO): YES